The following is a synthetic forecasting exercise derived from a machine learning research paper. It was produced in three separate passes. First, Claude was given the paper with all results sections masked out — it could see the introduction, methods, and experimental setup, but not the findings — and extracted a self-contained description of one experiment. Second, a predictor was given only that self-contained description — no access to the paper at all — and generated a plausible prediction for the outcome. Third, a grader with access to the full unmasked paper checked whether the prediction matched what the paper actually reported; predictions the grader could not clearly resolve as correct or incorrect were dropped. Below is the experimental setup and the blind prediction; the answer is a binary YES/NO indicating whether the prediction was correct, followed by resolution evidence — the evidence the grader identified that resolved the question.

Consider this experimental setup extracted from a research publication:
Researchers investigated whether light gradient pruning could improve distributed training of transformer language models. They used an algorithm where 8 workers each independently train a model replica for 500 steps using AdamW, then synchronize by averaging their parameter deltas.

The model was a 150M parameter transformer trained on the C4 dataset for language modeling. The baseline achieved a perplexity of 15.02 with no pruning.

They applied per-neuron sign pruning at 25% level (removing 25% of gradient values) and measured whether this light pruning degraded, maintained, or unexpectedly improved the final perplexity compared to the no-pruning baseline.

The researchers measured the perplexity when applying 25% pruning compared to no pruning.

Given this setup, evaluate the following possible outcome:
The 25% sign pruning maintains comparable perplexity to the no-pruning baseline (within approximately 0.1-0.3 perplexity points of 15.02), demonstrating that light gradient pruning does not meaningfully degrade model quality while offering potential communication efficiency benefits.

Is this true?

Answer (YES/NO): YES